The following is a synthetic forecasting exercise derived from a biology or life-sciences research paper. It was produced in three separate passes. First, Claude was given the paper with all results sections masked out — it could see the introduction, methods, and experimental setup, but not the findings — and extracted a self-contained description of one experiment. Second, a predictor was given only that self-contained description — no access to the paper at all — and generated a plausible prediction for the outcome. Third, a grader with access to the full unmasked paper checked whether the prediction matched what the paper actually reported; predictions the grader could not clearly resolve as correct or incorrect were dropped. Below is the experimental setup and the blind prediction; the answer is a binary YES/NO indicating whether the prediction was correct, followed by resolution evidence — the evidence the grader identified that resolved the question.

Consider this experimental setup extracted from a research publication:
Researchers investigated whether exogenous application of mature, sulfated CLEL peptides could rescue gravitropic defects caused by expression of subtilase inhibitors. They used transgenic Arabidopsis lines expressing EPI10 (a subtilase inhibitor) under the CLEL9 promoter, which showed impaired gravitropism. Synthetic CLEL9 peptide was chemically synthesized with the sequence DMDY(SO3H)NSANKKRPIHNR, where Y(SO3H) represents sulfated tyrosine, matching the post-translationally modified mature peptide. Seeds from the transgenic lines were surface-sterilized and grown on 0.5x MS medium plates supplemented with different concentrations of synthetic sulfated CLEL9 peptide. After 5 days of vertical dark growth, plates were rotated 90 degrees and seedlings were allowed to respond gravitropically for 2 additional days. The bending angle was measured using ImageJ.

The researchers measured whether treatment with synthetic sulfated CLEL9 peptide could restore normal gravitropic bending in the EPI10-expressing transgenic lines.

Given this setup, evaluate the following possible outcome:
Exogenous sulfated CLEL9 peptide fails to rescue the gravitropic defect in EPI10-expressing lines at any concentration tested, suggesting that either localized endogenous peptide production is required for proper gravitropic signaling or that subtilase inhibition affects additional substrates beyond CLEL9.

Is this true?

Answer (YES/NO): NO